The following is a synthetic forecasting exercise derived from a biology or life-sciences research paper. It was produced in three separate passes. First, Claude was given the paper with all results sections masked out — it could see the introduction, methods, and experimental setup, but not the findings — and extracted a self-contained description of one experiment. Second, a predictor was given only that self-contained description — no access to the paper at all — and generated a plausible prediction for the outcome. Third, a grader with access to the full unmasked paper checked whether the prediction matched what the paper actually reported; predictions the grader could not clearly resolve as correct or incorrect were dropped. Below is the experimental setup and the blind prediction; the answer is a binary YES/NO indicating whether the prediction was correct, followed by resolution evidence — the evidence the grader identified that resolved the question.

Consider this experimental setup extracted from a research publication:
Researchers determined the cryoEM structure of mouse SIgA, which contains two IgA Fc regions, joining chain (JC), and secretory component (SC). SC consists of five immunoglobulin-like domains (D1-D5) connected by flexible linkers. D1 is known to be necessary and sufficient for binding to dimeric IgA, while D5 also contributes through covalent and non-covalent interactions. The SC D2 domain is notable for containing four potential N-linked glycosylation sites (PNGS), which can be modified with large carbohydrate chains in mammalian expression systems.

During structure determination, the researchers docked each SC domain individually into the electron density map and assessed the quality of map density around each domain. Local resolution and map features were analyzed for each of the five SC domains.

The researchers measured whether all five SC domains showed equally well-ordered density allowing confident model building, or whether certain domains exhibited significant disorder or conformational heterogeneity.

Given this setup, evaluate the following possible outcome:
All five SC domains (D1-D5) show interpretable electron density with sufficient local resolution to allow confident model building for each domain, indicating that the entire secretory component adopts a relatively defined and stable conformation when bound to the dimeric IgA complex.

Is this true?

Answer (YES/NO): NO